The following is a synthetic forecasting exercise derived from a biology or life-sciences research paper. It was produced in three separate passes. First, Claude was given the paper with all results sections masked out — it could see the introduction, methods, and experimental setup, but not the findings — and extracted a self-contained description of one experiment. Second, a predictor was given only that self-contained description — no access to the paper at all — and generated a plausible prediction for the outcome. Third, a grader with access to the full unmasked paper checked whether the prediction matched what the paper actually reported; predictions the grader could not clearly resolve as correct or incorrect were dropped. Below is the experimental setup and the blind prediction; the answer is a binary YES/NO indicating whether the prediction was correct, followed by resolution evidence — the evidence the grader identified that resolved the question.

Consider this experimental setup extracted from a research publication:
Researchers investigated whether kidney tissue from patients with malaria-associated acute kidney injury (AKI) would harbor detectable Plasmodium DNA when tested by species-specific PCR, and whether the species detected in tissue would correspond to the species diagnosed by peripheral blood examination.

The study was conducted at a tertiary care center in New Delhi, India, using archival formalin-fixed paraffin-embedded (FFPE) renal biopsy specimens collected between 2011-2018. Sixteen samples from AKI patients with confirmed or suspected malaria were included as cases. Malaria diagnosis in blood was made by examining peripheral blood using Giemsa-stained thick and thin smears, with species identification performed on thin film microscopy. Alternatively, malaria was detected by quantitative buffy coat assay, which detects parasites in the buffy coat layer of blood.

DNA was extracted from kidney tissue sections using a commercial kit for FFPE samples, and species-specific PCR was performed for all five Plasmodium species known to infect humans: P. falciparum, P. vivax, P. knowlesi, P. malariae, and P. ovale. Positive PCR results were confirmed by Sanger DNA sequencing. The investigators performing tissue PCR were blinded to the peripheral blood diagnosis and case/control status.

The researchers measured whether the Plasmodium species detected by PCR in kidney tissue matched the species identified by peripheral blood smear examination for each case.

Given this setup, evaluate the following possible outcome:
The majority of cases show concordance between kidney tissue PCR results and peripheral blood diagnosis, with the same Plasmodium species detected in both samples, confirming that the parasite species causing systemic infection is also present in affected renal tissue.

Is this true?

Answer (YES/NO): NO